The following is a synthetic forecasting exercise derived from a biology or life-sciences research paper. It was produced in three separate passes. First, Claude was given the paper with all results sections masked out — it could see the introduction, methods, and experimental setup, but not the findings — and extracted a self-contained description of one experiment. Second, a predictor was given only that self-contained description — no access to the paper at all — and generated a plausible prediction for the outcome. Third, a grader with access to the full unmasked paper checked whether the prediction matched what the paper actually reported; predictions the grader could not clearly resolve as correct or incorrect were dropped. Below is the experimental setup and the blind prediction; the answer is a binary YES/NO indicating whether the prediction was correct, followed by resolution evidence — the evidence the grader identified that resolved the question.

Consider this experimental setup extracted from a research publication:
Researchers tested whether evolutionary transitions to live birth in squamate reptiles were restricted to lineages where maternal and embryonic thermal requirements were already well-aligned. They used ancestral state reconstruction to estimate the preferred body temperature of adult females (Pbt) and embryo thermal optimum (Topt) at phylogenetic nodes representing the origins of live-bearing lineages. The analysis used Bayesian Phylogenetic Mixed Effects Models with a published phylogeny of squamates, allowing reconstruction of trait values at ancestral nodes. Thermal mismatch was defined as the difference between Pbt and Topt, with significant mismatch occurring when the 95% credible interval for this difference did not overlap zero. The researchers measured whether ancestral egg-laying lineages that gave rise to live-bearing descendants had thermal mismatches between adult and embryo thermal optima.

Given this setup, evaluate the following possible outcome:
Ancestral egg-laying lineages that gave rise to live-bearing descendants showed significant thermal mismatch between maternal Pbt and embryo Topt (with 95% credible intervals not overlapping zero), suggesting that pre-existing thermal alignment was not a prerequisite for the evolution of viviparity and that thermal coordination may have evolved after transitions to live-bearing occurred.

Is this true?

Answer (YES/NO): YES